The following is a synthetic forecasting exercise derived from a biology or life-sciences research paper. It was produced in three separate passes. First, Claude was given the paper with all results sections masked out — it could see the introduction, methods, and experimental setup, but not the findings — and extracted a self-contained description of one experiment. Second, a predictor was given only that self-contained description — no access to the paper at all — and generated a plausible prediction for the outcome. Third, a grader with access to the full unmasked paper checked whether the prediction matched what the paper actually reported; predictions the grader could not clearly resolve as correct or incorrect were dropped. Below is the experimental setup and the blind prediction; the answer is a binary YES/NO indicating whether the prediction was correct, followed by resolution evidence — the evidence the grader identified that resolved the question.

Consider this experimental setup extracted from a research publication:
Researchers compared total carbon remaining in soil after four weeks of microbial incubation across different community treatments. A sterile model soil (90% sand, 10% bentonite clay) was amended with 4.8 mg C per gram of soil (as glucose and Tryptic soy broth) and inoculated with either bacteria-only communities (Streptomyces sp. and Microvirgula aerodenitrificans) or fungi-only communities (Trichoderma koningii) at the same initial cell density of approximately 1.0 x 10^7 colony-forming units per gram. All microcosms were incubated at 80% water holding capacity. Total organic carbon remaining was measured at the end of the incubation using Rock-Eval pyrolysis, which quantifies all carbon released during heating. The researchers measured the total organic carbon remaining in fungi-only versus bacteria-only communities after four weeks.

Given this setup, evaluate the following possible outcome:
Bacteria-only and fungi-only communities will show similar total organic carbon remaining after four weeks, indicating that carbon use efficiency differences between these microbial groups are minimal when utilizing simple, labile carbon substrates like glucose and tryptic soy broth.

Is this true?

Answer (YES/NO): YES